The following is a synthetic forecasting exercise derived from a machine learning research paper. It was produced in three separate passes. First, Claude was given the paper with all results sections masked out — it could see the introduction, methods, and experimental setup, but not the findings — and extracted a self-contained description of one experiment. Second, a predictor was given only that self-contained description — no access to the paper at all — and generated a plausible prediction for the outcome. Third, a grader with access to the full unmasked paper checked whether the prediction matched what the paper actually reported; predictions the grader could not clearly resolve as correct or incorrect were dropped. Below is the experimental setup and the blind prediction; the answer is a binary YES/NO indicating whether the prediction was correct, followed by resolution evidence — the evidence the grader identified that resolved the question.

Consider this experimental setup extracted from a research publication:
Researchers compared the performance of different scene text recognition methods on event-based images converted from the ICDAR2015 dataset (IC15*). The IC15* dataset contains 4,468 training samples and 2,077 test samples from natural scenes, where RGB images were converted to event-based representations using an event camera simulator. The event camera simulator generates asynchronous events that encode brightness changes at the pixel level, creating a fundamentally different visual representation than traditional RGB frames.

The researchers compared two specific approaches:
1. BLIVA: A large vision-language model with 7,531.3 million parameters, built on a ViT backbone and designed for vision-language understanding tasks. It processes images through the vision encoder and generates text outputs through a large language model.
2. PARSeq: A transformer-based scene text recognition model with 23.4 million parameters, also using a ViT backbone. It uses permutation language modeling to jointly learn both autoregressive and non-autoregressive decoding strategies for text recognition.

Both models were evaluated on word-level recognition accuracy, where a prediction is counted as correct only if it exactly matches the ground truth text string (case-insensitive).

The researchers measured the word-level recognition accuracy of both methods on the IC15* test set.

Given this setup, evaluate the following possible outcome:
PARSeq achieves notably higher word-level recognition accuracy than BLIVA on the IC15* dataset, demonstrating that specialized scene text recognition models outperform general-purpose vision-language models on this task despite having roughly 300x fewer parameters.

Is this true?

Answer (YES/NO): YES